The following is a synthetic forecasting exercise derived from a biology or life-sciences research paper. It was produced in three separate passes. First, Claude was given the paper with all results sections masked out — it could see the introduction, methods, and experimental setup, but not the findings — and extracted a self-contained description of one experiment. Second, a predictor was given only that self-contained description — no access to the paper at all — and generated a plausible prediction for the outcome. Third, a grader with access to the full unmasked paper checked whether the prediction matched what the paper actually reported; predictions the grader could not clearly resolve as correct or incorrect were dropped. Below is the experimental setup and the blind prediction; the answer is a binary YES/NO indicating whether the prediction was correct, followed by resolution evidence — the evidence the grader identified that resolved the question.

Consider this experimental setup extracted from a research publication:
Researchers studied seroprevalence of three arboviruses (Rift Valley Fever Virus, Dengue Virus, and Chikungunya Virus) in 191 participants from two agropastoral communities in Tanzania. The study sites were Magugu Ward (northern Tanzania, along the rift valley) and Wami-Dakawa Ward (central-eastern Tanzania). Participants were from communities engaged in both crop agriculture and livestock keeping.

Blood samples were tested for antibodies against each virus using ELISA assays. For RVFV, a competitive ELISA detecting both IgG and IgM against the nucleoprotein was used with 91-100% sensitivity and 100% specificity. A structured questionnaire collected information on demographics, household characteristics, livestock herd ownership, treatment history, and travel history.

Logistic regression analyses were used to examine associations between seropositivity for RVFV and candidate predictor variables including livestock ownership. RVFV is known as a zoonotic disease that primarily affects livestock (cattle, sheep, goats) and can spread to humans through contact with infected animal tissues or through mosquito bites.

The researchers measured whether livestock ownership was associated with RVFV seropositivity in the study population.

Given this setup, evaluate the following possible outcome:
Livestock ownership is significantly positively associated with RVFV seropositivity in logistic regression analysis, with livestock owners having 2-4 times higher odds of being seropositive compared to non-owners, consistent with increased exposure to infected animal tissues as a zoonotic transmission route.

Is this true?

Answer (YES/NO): NO